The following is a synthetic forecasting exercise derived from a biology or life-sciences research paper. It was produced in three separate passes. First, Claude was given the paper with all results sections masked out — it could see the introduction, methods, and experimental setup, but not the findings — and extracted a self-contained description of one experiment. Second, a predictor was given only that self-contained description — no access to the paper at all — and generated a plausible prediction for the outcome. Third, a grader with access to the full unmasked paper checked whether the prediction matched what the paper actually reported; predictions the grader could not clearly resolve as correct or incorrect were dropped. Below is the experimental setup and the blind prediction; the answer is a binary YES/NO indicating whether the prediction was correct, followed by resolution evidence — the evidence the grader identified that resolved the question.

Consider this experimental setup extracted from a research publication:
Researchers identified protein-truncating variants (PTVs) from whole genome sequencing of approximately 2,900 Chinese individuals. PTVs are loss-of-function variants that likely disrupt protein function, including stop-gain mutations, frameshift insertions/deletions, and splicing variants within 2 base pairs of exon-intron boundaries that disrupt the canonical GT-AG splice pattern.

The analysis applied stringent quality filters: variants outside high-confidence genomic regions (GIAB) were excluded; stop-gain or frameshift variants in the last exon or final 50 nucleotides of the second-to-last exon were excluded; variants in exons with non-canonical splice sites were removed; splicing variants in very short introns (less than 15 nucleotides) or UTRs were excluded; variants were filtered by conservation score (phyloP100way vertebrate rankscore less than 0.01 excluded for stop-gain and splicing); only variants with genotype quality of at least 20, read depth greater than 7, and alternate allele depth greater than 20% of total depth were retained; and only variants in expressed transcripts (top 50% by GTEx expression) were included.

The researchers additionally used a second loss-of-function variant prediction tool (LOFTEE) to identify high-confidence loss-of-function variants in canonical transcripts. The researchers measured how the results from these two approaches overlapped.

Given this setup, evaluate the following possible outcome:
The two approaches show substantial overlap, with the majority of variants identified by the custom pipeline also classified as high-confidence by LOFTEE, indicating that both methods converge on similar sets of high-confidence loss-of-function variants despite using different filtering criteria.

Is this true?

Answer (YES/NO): YES